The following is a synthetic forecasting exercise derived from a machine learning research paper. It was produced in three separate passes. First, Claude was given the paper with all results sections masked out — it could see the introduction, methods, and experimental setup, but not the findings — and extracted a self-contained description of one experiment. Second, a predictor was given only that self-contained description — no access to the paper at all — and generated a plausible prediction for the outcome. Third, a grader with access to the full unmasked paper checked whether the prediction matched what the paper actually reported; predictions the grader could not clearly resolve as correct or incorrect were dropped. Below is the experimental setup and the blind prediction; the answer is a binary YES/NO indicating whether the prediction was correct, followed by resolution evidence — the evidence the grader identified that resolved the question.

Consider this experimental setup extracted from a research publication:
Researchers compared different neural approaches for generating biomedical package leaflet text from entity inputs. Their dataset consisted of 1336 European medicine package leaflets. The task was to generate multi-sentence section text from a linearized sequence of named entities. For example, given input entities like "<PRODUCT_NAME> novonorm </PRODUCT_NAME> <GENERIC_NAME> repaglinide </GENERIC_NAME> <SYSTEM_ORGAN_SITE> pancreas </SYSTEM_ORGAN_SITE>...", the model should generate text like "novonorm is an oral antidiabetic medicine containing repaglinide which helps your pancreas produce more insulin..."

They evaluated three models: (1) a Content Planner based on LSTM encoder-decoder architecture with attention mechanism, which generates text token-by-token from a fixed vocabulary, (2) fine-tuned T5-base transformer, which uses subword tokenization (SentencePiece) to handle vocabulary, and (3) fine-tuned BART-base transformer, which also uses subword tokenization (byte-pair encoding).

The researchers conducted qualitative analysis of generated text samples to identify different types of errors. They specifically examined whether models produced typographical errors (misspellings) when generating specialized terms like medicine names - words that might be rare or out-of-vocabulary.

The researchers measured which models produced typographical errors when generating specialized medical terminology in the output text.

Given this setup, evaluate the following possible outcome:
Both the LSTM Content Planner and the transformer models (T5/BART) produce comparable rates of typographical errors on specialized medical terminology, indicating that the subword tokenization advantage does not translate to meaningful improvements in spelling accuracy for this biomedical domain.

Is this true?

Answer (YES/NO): NO